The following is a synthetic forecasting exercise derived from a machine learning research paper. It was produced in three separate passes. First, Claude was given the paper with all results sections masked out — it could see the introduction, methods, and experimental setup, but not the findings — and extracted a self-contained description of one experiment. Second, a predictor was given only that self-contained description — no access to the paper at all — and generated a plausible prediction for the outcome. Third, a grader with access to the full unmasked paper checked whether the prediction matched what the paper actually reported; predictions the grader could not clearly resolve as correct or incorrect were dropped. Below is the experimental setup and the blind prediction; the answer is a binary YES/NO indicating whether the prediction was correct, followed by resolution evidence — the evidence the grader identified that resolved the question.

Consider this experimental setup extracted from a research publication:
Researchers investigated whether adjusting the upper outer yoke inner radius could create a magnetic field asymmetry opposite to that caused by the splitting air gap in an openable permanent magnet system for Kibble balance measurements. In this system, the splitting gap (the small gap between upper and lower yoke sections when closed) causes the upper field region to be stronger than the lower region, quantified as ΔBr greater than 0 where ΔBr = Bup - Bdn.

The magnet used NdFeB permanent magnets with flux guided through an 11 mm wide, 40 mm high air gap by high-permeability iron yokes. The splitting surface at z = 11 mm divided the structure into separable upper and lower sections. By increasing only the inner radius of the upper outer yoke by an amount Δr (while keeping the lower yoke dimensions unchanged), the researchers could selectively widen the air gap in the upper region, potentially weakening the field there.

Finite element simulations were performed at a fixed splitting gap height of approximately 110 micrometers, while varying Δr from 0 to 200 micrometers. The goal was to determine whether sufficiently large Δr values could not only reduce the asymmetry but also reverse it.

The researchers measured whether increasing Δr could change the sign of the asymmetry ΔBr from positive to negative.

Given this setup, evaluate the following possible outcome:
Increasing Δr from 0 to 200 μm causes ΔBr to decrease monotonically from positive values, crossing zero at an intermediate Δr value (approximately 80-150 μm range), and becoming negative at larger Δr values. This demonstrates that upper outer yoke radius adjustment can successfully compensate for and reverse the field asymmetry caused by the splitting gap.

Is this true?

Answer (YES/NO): YES